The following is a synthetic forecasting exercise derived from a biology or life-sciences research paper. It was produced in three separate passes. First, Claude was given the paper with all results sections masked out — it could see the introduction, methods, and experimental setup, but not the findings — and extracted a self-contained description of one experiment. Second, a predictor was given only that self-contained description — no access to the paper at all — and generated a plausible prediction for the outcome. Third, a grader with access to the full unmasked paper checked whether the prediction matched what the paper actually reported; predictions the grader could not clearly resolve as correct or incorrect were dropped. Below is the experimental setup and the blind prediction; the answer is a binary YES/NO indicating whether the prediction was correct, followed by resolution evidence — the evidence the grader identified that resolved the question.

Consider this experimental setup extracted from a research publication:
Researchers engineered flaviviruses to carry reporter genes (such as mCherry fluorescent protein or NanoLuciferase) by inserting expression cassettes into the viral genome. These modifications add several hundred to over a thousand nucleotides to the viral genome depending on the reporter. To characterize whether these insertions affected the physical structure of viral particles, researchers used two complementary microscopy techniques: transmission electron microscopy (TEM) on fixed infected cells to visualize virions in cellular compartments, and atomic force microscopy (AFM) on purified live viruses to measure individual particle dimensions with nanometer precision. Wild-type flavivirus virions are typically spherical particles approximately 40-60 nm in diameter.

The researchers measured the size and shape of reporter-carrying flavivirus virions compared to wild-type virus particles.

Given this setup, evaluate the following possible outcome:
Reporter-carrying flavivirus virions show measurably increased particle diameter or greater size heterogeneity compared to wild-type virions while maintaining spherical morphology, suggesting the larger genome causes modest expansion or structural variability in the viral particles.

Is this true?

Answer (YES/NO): NO